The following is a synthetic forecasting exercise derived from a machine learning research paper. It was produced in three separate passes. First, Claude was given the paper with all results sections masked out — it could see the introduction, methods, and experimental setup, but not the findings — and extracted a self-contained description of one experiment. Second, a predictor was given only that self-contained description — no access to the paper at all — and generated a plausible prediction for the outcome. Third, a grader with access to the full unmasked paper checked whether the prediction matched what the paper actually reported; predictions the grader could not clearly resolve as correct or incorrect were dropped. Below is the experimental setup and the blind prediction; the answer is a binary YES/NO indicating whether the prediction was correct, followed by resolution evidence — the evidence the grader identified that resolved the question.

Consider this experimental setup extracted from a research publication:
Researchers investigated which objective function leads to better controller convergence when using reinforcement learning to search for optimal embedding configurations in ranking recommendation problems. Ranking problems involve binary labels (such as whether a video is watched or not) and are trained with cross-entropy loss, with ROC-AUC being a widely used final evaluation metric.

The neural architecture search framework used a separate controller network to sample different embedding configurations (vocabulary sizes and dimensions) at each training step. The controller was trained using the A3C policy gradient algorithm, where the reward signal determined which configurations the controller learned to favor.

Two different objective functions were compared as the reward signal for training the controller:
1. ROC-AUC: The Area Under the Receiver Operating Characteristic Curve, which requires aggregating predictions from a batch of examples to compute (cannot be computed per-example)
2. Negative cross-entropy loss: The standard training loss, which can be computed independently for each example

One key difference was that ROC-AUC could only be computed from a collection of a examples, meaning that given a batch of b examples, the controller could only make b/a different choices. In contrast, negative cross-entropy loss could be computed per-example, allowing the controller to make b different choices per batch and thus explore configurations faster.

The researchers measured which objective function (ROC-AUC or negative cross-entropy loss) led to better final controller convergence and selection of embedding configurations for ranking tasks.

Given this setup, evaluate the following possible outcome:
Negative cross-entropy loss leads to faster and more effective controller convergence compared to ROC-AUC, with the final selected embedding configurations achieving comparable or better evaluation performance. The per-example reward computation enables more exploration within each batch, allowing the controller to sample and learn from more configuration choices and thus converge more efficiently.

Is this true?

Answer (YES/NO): NO